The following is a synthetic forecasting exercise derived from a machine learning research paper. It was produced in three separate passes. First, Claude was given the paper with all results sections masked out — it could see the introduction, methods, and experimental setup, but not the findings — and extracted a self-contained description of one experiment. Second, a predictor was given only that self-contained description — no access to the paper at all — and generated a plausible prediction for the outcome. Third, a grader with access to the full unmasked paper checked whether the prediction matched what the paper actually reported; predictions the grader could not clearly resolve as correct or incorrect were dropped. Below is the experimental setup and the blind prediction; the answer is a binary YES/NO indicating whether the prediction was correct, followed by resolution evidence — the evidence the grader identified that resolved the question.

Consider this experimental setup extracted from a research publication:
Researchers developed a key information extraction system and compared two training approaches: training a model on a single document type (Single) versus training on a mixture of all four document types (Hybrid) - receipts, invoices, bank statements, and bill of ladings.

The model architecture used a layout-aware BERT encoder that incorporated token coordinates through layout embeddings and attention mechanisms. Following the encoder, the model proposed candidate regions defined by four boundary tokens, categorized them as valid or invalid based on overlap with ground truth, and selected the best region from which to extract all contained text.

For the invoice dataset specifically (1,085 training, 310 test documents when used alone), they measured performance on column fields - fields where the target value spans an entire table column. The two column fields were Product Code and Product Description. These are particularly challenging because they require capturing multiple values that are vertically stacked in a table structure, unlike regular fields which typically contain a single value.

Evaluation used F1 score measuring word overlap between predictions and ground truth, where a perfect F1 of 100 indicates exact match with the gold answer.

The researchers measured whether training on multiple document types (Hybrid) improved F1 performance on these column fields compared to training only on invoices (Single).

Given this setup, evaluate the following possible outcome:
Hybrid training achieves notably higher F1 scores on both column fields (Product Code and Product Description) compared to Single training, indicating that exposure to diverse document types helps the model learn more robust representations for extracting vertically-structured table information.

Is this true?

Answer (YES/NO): YES